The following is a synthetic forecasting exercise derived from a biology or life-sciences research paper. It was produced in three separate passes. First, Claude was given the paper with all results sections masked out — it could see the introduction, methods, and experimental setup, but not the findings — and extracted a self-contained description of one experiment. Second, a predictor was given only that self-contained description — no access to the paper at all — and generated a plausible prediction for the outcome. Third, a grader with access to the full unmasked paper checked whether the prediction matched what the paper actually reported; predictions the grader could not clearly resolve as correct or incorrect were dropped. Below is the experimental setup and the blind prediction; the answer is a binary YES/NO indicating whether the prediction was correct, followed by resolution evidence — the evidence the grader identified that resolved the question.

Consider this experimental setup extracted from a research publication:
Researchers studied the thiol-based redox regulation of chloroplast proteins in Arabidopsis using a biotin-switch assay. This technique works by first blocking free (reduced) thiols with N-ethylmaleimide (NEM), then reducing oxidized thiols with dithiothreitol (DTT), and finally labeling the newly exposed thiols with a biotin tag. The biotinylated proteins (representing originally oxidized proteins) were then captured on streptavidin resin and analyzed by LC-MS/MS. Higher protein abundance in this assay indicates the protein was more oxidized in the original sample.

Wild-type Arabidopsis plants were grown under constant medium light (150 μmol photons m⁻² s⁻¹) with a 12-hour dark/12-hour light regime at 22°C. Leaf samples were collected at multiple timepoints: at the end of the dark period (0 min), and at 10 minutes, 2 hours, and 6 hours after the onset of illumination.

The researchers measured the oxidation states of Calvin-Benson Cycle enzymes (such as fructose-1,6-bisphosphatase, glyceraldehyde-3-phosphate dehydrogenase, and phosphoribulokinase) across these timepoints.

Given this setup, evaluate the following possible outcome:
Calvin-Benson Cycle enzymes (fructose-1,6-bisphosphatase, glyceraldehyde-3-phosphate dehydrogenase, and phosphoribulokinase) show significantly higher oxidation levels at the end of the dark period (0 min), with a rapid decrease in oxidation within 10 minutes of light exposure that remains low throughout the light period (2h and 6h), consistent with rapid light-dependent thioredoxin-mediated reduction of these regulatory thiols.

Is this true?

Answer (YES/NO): NO